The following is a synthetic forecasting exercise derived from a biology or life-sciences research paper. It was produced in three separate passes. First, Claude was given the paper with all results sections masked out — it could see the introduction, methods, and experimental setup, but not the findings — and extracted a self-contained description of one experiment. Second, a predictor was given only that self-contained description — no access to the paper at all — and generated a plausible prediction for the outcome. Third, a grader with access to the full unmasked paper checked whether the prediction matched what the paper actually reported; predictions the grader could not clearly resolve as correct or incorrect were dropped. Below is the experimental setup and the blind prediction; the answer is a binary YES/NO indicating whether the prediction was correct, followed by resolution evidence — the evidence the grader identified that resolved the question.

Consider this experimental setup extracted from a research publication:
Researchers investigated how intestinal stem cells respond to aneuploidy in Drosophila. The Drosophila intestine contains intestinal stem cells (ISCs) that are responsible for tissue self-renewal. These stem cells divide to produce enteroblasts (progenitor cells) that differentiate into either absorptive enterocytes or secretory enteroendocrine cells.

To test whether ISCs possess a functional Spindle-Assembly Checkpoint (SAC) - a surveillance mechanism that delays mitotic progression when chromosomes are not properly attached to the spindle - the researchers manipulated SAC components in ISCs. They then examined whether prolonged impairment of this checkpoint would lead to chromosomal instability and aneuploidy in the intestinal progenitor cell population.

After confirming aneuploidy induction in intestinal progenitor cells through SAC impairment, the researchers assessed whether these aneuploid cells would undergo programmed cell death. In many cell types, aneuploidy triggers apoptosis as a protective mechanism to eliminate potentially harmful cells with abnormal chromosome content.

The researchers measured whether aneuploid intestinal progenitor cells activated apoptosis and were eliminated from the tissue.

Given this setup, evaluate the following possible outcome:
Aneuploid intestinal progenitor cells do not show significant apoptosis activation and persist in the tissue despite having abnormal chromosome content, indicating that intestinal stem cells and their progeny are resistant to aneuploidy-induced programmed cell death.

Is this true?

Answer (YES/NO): YES